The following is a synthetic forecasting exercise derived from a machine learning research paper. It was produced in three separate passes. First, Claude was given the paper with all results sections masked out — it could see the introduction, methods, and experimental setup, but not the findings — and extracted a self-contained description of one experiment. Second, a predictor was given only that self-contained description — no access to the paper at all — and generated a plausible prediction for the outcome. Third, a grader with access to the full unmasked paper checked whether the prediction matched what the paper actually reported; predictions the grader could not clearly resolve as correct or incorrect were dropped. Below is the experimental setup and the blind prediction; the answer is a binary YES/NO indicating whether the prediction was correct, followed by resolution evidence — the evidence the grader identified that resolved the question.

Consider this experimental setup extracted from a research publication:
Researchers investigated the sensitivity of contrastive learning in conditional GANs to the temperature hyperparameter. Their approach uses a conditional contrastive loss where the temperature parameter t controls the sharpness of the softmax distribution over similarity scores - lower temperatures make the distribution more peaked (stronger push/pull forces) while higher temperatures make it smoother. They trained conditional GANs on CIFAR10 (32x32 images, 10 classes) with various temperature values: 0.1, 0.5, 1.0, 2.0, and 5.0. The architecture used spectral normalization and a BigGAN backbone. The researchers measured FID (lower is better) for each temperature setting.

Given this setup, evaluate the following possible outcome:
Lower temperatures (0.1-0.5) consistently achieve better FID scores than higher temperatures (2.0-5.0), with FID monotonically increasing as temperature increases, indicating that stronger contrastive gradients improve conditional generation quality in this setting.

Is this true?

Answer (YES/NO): NO